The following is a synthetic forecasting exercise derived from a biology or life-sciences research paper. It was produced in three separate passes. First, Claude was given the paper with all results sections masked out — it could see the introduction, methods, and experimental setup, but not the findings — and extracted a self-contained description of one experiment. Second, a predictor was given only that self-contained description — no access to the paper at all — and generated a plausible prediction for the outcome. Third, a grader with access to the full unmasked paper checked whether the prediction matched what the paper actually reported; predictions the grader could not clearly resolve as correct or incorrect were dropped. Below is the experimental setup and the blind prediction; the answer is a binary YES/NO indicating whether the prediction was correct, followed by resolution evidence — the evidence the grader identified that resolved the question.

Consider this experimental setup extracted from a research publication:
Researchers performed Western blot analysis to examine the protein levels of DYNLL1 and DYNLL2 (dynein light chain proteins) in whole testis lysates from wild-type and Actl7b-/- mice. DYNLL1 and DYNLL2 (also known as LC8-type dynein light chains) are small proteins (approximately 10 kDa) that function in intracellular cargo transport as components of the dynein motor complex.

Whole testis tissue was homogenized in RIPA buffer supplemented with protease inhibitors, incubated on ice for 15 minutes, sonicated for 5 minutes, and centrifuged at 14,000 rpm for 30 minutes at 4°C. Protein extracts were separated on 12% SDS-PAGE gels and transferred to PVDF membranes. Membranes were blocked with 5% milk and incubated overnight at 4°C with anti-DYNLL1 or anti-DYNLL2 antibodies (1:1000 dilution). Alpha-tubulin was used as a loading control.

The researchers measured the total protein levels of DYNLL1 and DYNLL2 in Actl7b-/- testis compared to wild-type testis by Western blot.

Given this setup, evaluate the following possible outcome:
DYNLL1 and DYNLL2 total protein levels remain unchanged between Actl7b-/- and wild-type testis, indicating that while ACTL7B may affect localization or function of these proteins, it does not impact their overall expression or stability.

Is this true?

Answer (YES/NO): YES